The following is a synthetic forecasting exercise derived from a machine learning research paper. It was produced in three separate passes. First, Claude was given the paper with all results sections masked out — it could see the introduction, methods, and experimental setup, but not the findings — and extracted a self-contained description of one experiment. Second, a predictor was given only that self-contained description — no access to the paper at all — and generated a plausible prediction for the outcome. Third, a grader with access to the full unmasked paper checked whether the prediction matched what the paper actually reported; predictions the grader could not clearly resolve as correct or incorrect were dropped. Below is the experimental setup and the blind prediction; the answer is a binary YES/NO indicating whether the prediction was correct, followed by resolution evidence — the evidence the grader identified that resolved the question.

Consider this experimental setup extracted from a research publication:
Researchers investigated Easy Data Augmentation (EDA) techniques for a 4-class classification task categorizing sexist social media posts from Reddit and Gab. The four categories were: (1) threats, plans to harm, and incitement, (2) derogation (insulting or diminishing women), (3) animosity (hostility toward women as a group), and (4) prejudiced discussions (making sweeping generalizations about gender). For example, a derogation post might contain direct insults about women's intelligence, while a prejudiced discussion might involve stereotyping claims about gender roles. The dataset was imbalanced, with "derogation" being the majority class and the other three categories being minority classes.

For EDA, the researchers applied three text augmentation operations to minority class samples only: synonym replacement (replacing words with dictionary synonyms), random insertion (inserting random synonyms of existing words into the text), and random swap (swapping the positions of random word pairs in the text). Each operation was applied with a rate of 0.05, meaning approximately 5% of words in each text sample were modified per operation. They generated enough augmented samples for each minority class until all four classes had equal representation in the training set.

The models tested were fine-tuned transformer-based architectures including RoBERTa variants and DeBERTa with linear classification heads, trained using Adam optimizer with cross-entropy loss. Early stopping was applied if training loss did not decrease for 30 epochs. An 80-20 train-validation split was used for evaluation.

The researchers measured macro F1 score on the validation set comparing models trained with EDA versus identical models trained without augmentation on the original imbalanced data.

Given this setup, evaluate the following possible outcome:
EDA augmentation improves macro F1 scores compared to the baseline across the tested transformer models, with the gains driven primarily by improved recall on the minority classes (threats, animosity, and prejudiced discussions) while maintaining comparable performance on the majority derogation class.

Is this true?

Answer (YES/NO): NO